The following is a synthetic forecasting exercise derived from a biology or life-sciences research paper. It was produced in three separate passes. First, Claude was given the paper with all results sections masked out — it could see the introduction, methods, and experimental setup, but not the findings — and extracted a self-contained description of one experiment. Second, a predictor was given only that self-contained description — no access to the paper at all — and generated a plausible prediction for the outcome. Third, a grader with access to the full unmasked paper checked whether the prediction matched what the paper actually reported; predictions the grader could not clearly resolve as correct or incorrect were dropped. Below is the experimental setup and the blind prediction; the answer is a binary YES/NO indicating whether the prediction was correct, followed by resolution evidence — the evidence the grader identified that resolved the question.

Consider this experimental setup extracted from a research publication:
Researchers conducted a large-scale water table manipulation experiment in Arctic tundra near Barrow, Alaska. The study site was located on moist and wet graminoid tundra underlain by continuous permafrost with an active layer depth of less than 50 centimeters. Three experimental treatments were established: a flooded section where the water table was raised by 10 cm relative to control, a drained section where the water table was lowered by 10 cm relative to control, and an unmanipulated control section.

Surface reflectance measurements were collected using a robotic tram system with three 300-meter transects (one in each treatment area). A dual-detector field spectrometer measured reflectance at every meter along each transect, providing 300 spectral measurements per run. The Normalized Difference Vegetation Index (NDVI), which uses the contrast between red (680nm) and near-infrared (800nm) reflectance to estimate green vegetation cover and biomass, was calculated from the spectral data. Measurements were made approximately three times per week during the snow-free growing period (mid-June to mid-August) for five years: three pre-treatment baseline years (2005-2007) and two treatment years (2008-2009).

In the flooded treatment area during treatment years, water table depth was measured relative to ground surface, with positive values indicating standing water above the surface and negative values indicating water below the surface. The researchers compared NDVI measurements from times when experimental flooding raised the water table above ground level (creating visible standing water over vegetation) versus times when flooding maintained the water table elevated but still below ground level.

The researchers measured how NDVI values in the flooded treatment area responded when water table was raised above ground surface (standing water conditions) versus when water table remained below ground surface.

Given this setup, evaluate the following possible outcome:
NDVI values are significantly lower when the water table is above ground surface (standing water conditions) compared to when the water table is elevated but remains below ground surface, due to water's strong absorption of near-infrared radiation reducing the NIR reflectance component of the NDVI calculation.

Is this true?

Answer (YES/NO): YES